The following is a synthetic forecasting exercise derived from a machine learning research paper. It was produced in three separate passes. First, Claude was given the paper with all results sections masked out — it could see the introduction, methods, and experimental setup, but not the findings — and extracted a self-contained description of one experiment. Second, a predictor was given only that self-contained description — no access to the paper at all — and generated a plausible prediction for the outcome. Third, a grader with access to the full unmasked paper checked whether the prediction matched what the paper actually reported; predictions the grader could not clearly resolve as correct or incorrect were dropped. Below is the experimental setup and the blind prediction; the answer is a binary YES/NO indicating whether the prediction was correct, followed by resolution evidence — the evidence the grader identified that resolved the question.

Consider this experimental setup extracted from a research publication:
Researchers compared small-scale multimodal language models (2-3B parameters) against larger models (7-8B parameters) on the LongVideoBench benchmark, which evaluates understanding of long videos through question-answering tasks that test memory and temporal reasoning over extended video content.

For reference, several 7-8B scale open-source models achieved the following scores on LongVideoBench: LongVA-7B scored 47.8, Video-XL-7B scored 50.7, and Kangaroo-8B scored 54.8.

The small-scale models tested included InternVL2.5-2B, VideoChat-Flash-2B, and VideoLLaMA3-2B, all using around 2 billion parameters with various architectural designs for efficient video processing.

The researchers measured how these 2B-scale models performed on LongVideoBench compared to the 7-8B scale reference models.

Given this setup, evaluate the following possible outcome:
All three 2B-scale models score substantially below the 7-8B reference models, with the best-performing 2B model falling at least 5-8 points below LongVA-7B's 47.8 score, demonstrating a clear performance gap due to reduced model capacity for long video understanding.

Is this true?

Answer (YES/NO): NO